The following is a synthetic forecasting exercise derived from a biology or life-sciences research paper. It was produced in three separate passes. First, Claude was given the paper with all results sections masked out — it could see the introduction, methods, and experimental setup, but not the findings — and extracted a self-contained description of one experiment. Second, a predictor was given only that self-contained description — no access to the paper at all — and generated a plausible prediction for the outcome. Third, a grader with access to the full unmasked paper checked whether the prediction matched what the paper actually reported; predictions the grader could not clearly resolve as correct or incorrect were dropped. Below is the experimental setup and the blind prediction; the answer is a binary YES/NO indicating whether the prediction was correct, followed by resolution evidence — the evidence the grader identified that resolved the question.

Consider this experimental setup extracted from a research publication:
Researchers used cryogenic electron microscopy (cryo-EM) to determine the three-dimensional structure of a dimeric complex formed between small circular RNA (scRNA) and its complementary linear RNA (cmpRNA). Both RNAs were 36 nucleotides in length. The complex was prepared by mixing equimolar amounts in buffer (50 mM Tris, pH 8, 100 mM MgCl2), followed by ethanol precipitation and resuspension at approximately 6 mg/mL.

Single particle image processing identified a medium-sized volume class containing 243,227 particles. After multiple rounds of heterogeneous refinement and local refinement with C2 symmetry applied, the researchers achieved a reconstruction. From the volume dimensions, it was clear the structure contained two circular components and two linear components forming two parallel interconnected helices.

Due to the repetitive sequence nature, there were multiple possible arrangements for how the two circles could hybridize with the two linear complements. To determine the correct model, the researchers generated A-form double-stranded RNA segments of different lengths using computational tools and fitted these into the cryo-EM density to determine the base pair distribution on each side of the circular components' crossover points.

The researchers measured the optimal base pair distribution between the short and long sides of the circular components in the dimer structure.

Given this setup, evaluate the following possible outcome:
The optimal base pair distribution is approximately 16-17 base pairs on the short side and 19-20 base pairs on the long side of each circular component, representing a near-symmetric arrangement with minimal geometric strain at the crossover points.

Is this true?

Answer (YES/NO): NO